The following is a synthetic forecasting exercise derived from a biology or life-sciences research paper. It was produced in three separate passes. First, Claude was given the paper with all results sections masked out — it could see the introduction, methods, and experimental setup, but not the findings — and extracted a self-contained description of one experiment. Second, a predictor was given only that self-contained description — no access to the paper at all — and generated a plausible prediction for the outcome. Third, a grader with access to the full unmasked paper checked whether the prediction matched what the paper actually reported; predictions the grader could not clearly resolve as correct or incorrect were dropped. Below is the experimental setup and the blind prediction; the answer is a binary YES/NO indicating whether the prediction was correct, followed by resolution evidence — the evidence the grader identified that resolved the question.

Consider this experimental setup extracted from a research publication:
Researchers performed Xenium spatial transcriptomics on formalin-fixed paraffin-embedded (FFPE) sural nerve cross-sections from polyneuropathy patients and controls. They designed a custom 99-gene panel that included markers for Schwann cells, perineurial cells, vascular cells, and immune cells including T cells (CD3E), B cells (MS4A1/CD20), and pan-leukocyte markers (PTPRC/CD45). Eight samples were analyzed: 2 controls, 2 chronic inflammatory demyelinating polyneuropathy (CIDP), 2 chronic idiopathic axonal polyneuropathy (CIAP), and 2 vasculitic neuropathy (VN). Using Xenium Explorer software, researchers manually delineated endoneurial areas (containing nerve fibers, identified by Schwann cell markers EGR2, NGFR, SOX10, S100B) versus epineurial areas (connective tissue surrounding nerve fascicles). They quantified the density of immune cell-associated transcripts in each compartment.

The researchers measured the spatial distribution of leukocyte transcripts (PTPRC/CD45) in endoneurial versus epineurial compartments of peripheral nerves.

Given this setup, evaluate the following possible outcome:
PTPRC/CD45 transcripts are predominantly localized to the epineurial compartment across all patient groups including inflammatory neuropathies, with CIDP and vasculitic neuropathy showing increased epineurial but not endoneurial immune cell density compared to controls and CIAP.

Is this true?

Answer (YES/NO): NO